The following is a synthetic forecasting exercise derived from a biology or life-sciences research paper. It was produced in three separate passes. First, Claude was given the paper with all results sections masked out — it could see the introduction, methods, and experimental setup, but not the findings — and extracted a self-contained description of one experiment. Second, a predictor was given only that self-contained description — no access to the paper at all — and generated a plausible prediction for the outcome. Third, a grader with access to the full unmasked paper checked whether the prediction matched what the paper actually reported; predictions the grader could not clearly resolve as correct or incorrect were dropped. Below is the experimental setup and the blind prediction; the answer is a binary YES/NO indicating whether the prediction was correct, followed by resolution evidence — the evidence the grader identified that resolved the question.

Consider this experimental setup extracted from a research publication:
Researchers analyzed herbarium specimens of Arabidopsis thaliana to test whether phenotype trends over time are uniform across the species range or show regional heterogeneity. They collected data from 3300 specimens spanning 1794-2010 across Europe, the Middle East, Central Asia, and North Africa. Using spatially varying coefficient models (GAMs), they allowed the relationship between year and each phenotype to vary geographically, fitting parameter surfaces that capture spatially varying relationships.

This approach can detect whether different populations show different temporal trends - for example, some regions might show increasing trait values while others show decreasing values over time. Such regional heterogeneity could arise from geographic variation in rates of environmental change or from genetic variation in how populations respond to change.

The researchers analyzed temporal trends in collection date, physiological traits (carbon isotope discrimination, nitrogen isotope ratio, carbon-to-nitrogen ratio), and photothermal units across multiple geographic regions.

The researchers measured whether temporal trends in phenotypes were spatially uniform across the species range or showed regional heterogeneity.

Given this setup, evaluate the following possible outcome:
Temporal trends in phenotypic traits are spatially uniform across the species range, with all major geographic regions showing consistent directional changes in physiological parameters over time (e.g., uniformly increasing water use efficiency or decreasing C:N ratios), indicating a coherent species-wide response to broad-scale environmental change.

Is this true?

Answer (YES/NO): NO